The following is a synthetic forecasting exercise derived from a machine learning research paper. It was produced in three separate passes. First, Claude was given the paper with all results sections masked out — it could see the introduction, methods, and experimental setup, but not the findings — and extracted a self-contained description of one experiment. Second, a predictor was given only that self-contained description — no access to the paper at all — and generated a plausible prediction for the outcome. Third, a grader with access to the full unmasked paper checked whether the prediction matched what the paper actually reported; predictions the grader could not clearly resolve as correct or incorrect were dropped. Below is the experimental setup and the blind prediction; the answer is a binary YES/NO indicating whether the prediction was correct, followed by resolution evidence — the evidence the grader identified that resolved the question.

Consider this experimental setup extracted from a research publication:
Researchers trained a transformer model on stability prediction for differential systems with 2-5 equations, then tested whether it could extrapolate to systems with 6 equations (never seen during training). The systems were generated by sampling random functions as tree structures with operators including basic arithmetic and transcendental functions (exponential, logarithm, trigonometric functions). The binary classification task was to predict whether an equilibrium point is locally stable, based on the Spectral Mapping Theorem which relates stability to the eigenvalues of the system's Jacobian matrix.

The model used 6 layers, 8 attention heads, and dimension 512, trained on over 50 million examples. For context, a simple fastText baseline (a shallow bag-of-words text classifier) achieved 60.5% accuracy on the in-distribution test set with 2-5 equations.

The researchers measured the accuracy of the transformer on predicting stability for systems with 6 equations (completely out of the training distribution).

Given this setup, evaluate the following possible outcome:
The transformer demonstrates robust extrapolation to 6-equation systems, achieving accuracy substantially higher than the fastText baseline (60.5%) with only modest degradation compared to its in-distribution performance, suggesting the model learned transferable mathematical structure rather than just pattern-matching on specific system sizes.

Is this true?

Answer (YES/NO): YES